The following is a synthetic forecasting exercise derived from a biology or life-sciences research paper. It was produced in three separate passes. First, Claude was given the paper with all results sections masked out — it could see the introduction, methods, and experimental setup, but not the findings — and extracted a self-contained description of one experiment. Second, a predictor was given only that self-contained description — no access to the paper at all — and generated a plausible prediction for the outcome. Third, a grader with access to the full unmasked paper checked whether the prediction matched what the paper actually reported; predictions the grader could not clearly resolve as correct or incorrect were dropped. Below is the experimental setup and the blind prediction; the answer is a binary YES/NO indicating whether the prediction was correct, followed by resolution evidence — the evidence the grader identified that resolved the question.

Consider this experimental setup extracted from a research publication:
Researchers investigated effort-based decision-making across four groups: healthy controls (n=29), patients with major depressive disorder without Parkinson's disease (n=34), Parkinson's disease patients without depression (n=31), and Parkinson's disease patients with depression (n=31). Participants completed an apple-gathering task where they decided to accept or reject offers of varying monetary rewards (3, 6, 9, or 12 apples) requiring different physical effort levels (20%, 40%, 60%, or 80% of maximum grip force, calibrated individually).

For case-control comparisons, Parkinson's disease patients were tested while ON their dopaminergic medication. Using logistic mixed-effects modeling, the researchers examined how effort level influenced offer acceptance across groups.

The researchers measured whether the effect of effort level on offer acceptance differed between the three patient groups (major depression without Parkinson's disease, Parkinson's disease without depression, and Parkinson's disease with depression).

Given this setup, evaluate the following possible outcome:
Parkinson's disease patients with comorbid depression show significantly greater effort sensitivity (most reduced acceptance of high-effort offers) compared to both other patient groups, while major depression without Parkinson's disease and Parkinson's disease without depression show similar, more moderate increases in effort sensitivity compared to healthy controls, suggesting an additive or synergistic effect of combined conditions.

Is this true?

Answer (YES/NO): NO